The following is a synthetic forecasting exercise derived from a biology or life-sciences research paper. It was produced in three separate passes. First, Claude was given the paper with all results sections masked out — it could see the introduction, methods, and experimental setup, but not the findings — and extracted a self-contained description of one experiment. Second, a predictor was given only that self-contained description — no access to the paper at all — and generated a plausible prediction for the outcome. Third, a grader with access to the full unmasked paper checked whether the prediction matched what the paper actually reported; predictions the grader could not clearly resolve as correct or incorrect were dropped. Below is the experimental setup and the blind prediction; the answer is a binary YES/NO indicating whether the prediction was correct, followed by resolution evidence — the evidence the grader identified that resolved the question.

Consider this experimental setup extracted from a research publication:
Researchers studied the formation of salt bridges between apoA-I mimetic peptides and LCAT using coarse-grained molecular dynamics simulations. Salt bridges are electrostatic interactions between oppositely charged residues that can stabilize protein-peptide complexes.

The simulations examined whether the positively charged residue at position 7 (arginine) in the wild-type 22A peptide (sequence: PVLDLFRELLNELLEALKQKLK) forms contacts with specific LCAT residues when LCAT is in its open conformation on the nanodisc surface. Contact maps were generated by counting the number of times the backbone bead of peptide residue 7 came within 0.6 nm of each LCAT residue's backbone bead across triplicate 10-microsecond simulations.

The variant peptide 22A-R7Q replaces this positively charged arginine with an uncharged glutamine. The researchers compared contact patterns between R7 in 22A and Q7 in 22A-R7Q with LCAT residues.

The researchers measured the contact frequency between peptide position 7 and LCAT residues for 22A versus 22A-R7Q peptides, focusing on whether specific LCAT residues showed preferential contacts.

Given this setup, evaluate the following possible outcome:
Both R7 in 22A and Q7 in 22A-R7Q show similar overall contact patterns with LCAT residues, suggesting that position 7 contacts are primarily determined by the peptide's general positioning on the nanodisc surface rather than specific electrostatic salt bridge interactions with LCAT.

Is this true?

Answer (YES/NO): NO